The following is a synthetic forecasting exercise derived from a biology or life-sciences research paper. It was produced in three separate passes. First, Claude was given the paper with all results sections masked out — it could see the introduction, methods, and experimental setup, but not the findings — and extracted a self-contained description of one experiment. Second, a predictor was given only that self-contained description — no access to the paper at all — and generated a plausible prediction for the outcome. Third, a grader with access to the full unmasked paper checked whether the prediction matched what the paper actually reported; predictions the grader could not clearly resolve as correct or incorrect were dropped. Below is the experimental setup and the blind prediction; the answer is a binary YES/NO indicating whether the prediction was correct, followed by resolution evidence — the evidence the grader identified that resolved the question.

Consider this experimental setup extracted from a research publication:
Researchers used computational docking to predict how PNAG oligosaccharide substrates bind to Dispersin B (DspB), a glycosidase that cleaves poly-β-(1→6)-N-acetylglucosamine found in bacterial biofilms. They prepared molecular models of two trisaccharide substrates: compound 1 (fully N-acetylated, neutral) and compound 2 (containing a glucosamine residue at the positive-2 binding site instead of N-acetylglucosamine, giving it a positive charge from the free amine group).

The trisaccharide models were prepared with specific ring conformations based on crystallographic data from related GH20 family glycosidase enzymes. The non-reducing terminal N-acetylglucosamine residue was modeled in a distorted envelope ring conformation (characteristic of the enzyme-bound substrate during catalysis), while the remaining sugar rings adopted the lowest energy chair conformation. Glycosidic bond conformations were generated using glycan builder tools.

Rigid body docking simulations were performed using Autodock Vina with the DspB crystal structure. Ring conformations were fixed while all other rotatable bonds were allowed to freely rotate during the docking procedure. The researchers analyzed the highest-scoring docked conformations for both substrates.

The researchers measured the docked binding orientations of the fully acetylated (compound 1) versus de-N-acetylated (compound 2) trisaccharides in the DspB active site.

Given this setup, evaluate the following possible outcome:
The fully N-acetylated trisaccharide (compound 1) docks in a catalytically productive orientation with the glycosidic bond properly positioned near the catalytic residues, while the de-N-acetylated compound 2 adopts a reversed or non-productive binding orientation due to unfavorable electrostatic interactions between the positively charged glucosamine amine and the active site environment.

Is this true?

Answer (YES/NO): NO